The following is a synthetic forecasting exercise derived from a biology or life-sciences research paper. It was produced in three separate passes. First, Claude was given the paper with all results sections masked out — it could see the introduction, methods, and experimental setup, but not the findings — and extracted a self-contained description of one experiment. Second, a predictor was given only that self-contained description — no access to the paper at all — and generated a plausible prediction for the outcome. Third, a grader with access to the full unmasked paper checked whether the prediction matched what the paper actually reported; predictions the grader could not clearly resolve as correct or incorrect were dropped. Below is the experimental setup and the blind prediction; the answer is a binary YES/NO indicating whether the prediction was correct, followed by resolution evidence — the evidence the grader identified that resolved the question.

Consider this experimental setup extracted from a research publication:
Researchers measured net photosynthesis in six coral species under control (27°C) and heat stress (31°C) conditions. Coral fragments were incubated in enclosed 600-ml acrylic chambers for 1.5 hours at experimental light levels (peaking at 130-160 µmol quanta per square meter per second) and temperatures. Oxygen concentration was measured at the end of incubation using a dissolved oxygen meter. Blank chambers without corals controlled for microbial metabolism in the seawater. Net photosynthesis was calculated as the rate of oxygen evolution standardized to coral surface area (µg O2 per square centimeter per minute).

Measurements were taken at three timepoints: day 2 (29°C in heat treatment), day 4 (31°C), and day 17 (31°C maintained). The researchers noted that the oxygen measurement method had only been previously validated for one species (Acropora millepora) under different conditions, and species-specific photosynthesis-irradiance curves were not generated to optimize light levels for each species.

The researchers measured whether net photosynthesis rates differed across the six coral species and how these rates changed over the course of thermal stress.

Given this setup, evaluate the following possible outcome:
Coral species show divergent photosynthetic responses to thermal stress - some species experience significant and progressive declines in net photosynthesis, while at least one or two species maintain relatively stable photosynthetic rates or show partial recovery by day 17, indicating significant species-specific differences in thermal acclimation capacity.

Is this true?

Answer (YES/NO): NO